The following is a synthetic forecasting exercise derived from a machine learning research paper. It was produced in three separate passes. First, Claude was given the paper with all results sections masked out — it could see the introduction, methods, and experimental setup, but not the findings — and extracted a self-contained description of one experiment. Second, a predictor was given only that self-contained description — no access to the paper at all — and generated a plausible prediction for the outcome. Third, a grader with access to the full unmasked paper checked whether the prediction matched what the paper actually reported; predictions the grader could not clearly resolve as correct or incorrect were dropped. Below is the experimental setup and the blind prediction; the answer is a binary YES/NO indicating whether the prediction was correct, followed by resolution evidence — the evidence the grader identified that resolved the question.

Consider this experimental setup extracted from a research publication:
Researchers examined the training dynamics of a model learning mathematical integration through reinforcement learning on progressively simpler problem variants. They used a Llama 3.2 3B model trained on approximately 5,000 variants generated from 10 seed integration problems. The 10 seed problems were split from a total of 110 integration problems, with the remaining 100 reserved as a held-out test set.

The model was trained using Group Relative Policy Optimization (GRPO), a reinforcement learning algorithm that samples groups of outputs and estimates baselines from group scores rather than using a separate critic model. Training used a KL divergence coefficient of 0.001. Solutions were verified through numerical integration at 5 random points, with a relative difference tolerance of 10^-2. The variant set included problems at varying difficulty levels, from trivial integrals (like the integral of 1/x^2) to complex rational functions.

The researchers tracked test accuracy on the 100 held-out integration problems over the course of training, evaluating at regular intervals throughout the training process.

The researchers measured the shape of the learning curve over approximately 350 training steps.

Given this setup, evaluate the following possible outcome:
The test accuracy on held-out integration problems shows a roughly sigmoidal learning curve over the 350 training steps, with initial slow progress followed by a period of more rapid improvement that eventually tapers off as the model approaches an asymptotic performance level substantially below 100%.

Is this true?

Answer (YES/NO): NO